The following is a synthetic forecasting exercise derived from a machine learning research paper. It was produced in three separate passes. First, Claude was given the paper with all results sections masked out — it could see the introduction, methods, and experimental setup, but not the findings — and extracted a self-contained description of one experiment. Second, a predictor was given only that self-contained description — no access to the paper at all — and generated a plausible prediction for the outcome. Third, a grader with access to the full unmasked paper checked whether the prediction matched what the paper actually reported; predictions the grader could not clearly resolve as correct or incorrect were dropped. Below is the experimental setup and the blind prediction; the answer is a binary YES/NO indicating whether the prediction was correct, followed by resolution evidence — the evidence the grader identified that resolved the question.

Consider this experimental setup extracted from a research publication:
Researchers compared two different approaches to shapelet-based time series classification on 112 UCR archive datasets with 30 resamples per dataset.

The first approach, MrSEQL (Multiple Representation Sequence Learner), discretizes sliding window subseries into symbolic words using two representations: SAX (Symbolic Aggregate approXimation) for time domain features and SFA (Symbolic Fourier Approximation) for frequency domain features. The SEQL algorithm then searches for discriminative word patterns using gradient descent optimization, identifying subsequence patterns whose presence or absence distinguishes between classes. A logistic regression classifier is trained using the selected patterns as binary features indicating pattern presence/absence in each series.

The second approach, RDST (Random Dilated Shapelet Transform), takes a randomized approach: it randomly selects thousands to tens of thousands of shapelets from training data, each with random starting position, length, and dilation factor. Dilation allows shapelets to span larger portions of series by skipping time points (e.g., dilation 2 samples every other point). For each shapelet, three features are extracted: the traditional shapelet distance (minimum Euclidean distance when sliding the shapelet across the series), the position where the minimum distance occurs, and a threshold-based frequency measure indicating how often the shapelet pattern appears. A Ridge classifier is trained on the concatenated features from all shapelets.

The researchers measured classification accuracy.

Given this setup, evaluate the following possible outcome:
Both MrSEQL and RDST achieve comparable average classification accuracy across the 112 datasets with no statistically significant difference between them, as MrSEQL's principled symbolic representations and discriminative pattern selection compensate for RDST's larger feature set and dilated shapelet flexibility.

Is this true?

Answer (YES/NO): NO